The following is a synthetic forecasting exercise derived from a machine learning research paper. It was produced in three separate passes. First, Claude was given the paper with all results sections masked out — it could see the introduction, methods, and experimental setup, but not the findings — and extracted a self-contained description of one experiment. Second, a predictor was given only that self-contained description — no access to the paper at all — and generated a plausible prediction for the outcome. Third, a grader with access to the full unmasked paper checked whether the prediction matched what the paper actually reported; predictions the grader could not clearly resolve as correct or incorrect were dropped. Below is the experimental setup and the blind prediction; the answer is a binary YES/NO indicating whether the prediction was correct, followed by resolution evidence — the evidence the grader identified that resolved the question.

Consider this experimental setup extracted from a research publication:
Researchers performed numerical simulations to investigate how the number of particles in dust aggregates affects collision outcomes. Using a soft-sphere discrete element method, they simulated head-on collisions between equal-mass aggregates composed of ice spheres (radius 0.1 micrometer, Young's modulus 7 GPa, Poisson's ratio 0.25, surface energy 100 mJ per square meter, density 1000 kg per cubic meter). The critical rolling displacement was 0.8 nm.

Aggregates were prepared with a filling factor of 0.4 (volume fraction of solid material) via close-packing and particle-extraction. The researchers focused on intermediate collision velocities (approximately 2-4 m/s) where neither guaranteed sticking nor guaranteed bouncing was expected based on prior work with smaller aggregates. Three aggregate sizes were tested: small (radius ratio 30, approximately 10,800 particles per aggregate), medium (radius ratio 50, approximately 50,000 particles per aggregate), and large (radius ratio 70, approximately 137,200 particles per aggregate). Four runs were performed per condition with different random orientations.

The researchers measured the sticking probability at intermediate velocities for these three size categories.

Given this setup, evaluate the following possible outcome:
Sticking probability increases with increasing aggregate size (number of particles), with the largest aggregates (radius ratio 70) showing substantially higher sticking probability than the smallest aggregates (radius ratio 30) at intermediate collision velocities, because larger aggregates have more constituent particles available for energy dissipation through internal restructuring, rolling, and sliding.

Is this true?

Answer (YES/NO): NO